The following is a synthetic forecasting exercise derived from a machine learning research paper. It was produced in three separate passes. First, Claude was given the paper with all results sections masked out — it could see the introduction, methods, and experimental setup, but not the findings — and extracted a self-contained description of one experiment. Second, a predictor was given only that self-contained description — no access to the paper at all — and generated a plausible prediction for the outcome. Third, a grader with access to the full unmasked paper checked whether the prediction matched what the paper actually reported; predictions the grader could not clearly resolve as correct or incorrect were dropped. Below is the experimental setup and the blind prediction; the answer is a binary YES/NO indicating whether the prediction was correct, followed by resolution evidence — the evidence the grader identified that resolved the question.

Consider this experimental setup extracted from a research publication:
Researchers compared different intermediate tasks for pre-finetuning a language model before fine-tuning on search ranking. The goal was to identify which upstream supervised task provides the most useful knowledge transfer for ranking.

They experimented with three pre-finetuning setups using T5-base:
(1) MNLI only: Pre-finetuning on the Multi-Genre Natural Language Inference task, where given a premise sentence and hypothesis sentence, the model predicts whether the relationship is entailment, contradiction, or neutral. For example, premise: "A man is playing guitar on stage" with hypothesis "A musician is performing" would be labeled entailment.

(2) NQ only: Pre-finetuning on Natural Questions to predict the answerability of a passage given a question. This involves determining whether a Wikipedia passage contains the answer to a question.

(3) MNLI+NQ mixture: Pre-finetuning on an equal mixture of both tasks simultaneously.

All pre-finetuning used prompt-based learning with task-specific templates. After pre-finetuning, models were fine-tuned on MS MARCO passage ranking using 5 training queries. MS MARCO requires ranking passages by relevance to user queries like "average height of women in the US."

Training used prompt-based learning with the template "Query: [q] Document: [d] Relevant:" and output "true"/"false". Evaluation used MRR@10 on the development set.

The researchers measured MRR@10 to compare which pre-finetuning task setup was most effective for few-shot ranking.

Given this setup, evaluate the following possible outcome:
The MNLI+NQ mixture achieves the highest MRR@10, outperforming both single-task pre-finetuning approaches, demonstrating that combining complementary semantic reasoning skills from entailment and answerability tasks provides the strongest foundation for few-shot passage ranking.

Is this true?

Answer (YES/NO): NO